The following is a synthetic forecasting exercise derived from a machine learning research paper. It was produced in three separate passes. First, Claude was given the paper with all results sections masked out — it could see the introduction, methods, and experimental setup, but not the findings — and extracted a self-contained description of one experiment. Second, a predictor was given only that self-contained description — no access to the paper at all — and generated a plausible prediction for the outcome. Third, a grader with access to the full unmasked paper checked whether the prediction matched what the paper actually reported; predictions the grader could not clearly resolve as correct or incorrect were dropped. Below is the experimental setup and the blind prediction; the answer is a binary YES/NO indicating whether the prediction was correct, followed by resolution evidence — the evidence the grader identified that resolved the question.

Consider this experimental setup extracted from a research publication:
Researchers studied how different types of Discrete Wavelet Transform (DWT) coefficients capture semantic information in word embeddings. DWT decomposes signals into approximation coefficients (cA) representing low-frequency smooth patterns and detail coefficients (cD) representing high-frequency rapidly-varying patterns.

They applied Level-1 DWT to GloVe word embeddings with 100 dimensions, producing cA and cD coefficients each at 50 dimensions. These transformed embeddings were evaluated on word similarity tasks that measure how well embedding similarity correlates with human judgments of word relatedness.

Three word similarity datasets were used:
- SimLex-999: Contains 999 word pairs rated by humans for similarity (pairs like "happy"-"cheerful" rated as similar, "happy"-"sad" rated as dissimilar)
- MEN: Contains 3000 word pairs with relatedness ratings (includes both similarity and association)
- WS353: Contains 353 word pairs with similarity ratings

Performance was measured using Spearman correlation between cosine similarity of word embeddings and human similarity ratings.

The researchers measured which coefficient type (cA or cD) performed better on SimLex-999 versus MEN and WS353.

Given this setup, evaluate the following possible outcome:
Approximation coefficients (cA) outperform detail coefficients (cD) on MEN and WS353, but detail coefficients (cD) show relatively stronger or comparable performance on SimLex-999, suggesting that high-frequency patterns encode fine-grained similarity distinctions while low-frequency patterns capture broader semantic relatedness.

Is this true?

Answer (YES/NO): NO